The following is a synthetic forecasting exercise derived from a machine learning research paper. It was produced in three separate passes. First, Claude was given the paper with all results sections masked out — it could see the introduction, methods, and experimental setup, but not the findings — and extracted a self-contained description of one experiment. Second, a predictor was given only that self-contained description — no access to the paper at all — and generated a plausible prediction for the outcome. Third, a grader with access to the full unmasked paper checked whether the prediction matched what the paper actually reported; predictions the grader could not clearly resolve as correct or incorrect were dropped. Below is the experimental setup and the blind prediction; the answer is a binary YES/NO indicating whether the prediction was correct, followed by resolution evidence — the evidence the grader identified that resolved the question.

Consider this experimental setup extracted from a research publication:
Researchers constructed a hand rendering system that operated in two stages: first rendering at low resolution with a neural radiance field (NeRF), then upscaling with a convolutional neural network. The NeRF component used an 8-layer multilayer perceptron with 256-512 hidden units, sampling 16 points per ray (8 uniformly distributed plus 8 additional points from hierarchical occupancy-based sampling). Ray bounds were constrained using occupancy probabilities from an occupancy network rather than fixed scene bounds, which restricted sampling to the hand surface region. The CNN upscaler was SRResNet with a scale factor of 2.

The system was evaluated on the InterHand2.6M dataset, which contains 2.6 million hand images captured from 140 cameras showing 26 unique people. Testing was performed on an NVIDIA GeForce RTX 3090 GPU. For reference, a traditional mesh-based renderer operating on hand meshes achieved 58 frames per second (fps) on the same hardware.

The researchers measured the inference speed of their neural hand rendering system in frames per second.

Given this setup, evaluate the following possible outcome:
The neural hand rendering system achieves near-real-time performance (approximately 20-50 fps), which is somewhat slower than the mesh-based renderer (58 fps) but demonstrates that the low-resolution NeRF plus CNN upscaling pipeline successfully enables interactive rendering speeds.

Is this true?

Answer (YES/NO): NO